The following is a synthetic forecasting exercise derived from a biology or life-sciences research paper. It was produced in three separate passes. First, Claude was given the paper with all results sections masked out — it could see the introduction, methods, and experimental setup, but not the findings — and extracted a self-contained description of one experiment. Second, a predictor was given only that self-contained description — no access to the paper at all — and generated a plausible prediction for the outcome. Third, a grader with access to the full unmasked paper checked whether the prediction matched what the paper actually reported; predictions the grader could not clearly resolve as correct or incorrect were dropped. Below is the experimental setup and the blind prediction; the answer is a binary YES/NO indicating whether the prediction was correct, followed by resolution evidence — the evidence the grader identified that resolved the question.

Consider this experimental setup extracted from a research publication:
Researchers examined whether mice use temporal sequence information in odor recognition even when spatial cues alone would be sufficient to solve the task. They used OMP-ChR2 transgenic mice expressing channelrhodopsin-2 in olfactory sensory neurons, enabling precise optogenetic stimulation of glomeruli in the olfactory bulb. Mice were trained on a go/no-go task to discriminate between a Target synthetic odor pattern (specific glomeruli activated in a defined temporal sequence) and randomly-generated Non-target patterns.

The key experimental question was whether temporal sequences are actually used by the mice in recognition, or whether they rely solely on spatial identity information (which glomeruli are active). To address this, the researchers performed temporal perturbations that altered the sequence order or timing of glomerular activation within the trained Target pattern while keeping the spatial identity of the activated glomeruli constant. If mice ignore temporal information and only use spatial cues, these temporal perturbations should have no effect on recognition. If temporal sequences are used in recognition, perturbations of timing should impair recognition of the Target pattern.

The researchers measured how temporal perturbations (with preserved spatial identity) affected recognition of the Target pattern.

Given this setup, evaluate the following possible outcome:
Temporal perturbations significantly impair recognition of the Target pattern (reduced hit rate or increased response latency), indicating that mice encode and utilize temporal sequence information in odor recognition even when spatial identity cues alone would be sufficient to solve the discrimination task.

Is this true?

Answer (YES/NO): YES